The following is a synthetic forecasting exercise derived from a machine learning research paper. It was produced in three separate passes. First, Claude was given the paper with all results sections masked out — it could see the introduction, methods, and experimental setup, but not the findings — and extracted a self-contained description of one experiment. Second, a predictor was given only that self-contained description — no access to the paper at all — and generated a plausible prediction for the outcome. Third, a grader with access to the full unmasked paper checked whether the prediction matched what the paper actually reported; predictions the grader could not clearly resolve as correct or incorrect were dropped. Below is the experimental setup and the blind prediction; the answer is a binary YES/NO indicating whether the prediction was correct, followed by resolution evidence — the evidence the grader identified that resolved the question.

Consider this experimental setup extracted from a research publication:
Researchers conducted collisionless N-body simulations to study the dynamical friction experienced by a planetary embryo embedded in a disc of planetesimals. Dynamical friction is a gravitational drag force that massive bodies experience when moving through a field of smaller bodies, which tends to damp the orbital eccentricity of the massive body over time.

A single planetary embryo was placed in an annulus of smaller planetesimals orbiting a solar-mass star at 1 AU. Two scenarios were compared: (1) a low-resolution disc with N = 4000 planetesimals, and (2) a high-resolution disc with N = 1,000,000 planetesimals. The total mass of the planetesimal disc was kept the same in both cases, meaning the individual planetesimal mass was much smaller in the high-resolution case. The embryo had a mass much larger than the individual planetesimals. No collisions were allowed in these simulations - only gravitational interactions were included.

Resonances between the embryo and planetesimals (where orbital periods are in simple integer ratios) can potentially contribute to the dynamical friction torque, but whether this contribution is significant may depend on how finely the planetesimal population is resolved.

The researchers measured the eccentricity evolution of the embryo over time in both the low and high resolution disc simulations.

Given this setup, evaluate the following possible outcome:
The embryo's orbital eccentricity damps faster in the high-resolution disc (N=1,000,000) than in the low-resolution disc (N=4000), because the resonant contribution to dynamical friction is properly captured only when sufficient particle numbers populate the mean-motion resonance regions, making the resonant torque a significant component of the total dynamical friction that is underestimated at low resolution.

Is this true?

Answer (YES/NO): YES